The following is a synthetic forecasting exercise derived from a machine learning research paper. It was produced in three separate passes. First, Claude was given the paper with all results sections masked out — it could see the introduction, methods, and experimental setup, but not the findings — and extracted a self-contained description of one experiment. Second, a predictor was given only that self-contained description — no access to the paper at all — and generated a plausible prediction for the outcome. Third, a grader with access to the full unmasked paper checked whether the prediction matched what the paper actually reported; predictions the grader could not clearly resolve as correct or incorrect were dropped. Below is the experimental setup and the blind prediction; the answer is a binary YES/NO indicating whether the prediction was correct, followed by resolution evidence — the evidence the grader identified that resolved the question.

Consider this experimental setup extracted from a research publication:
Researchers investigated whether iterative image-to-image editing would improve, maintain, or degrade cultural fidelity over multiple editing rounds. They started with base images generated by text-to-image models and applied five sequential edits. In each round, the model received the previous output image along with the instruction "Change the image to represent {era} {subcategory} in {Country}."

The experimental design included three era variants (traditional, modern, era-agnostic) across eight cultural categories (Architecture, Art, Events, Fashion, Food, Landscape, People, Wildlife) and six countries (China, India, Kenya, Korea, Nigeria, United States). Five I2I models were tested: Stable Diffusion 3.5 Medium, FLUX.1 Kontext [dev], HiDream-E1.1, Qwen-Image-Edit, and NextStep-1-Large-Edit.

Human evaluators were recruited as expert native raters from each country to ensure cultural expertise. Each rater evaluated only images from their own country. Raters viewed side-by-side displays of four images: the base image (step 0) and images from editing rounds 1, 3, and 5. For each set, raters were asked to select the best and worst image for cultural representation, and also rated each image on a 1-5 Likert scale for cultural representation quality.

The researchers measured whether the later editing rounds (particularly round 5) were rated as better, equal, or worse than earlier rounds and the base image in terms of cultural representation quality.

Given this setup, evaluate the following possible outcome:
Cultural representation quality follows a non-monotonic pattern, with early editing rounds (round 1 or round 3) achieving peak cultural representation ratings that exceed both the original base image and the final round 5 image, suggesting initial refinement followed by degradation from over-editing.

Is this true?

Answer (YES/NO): NO